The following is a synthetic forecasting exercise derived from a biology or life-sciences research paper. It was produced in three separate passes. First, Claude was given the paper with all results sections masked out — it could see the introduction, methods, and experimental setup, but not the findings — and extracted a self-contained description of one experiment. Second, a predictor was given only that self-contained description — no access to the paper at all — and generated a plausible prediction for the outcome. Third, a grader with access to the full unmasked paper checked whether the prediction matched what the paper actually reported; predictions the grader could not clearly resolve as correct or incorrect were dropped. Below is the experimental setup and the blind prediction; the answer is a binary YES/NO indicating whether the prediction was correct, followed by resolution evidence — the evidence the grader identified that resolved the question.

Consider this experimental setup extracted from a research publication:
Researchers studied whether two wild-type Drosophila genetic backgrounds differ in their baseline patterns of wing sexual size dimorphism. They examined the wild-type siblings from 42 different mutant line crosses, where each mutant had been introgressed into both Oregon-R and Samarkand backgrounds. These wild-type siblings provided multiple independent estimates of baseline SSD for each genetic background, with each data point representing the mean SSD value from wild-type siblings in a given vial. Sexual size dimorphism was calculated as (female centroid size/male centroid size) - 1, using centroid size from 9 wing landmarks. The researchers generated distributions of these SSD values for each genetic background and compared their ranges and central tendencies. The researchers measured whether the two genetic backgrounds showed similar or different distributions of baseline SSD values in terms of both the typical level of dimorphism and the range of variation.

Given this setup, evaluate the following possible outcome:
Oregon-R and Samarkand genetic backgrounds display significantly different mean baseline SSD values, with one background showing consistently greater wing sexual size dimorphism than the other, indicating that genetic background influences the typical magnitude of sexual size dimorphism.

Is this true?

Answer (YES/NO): YES